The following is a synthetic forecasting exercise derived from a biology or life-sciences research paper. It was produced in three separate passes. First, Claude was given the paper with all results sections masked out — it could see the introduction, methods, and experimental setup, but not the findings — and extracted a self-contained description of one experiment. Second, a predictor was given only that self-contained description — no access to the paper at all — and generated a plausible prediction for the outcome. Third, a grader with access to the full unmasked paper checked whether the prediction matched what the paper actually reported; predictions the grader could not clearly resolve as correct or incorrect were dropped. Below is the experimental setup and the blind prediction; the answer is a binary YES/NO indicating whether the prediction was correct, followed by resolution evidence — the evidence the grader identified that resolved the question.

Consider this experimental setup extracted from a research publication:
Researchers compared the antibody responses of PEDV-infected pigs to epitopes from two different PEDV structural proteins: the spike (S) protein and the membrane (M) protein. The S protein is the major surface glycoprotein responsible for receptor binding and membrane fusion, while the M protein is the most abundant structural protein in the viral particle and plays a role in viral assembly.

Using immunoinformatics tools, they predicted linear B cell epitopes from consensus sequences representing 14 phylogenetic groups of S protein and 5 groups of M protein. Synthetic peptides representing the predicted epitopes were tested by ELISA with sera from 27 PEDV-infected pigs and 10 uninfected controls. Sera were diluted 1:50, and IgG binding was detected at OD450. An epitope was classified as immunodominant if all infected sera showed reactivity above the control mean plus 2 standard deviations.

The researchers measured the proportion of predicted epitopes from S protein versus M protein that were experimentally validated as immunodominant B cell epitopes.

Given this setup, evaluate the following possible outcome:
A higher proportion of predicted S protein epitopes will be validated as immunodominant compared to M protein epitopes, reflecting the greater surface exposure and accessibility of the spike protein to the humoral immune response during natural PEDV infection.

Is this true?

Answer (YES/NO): YES